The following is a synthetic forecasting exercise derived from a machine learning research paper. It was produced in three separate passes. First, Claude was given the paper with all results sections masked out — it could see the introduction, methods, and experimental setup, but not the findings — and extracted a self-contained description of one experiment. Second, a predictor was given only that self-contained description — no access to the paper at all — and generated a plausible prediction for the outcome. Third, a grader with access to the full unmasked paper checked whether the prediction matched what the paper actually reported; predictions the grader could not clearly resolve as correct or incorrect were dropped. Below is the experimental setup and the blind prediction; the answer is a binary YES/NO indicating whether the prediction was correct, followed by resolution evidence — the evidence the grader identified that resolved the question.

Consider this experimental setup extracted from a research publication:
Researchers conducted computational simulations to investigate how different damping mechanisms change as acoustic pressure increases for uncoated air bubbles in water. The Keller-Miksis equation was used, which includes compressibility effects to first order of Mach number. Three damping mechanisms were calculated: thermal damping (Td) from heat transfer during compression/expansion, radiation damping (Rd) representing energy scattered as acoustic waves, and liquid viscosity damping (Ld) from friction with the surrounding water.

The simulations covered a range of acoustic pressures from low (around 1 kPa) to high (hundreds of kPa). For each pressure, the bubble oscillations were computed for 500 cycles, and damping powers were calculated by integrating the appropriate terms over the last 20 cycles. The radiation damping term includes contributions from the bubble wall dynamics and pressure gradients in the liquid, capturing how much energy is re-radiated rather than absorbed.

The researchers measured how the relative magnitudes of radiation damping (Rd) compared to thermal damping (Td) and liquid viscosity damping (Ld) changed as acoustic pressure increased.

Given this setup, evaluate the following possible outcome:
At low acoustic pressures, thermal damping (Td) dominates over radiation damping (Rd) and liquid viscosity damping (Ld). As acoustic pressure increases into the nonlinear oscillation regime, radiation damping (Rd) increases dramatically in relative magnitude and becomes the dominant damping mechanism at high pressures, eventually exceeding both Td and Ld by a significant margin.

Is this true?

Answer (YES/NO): YES